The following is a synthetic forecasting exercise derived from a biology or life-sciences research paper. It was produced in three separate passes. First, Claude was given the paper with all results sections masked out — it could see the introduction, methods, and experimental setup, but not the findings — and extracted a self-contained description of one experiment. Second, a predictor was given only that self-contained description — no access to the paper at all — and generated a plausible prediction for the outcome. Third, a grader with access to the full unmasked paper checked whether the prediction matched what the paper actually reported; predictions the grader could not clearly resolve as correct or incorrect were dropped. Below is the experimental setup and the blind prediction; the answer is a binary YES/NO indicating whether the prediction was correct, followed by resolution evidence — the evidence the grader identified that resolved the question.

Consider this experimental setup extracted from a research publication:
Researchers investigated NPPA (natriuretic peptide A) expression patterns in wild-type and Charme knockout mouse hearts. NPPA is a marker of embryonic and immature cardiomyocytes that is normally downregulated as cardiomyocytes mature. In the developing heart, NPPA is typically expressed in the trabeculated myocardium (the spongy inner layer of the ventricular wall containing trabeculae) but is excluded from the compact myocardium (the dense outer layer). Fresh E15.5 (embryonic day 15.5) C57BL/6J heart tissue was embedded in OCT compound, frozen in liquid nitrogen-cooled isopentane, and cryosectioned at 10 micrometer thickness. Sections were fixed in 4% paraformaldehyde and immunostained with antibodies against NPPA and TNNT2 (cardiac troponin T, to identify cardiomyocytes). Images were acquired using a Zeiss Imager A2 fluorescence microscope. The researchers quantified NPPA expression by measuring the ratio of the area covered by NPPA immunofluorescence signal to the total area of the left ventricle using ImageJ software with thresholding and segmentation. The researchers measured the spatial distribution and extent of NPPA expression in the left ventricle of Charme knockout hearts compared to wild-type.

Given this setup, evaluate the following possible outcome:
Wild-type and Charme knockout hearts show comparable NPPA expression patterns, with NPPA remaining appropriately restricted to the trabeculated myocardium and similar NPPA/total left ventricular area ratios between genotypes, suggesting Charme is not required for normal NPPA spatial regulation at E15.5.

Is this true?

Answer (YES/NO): NO